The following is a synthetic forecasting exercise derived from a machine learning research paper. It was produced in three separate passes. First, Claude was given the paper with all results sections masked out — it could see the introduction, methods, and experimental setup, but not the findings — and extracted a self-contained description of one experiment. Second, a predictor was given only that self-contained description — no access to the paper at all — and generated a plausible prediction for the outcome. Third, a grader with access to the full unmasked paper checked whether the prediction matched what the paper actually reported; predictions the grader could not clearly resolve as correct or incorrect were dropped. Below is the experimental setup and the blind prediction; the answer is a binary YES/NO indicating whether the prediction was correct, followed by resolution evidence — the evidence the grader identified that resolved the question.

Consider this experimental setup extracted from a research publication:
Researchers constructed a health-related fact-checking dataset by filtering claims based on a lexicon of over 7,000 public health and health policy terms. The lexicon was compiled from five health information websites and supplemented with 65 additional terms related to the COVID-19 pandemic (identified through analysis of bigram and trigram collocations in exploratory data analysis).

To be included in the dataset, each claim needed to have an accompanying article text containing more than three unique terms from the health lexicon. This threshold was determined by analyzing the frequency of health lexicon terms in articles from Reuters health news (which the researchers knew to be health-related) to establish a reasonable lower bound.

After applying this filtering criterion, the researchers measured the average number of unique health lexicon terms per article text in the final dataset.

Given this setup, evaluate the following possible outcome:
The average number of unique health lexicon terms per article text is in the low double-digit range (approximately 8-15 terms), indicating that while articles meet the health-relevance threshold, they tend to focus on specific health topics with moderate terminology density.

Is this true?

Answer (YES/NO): YES